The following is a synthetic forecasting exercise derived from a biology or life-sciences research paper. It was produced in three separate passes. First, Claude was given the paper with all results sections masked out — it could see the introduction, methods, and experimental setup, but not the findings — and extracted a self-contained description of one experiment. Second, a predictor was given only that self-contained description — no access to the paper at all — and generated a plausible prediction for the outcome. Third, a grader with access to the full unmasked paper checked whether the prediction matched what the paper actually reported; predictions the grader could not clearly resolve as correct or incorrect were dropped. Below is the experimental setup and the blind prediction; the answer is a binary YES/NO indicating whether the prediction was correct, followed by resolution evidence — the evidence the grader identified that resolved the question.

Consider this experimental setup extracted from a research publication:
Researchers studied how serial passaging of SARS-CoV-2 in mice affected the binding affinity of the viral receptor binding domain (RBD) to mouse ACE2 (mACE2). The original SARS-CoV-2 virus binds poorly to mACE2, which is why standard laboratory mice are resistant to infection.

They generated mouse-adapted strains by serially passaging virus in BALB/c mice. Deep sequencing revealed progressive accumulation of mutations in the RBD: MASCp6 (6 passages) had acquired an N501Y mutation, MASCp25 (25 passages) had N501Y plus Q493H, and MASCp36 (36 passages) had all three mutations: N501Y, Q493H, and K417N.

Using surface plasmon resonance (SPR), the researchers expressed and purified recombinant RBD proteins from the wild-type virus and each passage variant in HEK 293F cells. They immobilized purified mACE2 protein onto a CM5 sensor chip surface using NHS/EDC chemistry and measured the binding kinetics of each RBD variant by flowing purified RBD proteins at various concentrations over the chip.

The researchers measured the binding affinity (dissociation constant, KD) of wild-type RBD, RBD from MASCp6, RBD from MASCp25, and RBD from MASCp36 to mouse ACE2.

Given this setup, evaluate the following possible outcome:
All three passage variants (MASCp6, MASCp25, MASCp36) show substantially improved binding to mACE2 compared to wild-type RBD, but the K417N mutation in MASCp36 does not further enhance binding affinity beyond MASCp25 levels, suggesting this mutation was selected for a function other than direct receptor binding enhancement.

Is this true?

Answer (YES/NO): NO